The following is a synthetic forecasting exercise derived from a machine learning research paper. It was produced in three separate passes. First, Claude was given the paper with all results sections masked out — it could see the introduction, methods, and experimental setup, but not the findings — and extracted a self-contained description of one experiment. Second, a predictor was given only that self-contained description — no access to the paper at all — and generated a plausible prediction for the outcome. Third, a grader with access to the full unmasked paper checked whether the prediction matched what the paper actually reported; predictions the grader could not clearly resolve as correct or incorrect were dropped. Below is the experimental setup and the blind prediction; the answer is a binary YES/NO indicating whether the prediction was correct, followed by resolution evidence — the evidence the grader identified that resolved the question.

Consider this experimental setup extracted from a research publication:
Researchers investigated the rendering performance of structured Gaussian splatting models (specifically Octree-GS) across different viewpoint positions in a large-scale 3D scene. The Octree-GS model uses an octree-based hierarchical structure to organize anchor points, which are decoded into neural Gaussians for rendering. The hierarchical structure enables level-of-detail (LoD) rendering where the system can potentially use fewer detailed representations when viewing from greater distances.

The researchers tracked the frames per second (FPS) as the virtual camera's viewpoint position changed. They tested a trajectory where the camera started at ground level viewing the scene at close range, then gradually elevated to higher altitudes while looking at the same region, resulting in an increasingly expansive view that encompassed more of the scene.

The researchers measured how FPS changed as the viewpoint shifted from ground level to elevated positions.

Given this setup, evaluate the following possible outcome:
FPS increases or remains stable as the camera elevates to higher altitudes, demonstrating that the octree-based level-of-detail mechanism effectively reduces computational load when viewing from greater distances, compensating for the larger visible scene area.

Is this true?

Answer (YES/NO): NO